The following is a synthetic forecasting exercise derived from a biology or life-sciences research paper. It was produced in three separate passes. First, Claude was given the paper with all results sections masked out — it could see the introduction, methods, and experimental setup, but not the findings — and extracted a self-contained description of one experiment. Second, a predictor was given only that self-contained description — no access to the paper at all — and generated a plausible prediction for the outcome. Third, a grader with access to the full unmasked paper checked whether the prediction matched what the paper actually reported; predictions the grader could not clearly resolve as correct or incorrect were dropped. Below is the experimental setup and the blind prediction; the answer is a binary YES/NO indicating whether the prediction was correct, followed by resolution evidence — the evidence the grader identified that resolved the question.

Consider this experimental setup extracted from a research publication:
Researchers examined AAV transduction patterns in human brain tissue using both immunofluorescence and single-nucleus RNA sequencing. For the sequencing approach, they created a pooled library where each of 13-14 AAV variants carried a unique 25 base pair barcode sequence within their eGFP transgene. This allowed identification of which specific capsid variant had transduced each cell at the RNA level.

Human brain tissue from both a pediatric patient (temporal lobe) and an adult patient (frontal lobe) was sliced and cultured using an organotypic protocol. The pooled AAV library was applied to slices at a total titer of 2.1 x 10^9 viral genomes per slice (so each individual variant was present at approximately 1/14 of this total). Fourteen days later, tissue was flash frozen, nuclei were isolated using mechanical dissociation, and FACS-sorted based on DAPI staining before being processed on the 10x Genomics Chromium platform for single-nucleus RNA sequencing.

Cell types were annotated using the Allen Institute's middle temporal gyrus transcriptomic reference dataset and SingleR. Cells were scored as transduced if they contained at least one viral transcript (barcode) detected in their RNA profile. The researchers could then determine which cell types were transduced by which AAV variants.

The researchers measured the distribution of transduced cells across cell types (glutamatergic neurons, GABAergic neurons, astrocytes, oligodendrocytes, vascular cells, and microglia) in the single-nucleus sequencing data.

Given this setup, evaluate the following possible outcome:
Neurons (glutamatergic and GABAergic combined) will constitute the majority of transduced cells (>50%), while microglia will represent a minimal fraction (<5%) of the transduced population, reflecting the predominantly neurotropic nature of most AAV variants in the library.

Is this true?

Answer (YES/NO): NO